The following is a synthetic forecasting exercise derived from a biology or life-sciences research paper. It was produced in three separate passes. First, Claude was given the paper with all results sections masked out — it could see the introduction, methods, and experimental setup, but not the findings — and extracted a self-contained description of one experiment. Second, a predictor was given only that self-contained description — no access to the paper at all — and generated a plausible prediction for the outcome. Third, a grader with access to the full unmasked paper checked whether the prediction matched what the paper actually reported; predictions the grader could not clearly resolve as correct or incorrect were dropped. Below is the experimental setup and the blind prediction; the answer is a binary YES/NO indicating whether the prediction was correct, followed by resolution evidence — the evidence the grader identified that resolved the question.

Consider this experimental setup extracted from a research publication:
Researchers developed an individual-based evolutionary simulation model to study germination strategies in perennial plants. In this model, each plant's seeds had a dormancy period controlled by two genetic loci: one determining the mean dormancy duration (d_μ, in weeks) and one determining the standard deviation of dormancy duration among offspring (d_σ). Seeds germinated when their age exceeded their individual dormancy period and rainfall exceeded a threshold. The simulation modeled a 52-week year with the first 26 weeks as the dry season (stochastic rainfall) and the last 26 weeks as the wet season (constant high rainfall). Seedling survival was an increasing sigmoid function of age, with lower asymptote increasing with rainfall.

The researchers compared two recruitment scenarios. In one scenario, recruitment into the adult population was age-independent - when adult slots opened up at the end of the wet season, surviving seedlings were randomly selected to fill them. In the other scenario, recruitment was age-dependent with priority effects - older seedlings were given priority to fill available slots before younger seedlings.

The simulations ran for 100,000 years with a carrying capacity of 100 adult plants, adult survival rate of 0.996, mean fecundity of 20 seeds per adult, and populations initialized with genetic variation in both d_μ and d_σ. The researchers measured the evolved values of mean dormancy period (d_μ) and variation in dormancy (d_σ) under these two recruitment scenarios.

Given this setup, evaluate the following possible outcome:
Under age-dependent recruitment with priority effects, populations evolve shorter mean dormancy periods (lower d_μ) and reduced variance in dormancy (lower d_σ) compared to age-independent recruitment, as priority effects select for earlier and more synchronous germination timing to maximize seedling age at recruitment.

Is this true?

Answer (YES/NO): NO